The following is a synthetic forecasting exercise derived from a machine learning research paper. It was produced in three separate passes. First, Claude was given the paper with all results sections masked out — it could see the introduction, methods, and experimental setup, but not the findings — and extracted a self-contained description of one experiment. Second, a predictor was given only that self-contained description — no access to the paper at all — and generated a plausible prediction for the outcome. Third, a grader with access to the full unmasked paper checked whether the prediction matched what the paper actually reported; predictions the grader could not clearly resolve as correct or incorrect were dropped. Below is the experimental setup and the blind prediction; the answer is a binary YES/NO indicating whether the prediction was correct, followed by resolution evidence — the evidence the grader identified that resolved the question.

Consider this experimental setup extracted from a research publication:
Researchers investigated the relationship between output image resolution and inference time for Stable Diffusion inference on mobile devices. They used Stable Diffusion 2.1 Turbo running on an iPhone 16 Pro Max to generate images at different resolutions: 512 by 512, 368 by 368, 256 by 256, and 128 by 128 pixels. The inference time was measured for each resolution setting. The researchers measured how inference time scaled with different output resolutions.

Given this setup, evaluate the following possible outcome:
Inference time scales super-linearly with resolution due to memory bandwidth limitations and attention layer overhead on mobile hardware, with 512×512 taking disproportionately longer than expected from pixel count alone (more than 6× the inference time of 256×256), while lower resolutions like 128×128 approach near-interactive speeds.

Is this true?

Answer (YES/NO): NO